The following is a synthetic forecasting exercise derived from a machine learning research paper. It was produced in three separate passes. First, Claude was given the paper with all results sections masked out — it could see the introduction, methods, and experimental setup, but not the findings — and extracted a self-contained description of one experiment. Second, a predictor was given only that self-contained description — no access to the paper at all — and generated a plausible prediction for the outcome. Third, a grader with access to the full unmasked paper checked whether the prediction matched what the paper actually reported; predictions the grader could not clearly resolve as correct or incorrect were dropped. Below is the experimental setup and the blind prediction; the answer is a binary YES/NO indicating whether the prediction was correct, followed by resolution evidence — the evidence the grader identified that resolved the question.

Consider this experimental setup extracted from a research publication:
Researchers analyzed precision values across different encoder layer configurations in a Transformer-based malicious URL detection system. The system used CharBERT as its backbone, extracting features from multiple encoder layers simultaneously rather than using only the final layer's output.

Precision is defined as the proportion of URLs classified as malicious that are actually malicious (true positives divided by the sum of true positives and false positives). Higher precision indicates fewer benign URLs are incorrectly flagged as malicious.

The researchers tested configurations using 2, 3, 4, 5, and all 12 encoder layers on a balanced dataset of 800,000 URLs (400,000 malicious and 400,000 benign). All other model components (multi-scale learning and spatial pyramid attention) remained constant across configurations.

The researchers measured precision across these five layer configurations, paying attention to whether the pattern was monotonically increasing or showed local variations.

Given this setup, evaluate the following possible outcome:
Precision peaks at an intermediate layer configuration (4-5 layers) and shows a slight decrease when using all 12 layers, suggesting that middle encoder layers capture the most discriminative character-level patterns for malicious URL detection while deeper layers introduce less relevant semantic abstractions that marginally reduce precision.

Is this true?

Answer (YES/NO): NO